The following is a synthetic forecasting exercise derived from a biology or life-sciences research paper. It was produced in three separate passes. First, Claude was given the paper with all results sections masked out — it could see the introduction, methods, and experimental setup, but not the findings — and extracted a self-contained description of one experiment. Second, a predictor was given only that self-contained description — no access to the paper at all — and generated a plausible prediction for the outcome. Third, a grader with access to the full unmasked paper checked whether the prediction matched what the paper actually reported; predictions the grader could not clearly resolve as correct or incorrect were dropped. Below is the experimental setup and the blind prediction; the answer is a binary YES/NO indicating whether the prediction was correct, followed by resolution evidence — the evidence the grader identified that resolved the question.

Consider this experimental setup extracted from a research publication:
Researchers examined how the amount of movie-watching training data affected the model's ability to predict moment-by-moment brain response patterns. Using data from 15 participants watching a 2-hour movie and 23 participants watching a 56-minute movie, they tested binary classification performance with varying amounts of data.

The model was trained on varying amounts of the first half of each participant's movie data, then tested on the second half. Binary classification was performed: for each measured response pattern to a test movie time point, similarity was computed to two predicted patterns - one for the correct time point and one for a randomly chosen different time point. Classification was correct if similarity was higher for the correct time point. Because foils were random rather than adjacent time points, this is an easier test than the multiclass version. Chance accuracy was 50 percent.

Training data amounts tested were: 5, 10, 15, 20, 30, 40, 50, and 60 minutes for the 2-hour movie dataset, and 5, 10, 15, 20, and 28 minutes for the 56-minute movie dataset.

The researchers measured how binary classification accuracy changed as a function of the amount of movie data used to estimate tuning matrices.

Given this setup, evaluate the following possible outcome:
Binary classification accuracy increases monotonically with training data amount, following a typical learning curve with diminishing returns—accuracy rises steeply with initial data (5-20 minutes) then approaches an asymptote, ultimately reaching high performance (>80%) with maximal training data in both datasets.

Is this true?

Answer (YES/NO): YES